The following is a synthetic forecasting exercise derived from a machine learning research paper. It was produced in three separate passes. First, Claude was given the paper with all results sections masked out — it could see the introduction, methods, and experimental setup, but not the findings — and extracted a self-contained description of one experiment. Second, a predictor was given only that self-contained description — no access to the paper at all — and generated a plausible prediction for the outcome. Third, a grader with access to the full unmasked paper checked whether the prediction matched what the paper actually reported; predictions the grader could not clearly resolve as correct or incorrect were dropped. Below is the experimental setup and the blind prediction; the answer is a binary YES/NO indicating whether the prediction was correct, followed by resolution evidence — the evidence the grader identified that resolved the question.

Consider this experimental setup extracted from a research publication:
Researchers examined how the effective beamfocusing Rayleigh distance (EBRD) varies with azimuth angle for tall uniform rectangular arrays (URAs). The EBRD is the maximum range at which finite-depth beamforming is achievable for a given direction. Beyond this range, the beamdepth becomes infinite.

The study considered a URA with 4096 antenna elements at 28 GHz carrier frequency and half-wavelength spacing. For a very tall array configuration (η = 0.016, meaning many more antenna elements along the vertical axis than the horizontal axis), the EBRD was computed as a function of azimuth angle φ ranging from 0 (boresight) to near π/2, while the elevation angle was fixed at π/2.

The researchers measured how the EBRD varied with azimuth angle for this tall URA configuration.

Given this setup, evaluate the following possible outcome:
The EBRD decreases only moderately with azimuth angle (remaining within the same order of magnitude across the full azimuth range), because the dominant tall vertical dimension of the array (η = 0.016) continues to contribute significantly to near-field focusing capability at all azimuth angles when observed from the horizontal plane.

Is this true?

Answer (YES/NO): YES